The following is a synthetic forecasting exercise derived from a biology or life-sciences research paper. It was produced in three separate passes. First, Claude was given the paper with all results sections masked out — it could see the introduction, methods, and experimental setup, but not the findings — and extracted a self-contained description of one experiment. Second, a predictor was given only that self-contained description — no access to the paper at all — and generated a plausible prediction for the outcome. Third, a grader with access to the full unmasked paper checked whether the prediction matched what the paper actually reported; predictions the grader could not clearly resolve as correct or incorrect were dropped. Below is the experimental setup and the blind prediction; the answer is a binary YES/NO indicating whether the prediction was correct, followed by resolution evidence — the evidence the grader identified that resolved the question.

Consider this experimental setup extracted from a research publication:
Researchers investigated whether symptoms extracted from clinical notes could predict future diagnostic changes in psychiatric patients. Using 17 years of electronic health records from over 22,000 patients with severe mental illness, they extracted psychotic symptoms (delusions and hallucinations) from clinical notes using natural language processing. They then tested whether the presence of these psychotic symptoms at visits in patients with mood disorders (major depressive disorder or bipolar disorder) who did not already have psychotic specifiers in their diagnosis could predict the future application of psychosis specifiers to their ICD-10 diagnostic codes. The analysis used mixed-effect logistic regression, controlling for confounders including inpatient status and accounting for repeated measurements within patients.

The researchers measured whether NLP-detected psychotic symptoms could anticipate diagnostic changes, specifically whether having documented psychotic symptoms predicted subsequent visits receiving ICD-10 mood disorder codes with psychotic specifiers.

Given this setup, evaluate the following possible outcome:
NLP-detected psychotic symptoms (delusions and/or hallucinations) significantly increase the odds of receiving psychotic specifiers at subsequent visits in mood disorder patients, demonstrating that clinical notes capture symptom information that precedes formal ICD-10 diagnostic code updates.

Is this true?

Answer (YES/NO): YES